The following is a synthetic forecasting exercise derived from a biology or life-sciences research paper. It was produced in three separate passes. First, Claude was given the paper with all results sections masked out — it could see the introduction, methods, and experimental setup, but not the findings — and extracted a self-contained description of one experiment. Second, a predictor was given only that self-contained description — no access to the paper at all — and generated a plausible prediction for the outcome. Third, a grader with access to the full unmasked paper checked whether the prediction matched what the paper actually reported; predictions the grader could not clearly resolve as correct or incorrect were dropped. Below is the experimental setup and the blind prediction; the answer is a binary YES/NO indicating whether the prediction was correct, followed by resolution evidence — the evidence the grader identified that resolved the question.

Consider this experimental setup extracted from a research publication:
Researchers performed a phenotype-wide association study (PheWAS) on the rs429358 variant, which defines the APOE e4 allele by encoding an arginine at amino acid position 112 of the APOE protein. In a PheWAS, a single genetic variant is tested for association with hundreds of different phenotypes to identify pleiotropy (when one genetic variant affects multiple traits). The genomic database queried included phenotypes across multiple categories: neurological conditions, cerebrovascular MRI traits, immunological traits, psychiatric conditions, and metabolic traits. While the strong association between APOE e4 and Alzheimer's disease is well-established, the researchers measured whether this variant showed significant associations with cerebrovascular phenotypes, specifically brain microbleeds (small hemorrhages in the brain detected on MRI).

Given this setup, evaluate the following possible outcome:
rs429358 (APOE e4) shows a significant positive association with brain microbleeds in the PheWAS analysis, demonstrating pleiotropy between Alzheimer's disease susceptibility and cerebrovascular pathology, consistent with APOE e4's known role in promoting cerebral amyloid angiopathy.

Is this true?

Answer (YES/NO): YES